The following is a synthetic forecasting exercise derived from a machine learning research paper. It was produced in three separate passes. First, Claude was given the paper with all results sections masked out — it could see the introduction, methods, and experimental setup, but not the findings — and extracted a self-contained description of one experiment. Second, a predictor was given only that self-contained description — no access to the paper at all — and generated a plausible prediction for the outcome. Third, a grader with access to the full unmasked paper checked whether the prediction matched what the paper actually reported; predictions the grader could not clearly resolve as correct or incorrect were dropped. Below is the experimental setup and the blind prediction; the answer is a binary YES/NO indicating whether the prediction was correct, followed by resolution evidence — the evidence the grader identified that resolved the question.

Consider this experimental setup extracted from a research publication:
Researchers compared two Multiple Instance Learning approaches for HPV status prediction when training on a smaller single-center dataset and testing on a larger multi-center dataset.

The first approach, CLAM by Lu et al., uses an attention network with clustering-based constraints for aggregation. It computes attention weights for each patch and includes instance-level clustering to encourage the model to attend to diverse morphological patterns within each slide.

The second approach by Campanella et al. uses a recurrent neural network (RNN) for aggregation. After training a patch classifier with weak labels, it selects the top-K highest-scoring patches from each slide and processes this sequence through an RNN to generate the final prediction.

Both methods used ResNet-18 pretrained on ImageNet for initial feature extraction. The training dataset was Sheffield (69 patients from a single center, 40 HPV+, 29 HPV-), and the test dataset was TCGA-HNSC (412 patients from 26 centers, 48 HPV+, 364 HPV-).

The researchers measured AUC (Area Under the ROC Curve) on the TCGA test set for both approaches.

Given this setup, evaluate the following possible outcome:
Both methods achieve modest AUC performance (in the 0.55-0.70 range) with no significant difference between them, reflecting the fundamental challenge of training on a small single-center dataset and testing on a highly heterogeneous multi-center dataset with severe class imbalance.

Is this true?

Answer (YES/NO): NO